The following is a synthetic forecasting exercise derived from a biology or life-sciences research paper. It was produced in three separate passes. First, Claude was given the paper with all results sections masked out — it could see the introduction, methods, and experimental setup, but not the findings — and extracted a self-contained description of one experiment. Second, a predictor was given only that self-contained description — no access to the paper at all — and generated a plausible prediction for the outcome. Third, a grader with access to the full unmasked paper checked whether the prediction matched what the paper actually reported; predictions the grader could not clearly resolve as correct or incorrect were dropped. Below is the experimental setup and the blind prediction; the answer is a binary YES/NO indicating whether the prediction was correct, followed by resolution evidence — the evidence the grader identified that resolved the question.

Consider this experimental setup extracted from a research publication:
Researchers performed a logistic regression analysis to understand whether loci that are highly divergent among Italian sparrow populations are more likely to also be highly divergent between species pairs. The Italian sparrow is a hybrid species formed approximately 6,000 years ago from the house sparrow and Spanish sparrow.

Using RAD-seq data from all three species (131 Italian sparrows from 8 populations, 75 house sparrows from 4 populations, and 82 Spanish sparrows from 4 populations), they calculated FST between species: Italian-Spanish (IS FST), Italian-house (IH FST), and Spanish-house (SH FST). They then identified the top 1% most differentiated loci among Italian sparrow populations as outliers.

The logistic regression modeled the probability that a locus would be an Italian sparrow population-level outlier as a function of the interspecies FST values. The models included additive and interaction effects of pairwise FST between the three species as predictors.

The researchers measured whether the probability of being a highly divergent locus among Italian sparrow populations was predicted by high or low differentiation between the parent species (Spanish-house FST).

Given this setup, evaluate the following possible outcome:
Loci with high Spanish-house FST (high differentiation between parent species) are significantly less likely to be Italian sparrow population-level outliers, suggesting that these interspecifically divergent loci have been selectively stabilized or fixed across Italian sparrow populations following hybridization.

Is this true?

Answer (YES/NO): NO